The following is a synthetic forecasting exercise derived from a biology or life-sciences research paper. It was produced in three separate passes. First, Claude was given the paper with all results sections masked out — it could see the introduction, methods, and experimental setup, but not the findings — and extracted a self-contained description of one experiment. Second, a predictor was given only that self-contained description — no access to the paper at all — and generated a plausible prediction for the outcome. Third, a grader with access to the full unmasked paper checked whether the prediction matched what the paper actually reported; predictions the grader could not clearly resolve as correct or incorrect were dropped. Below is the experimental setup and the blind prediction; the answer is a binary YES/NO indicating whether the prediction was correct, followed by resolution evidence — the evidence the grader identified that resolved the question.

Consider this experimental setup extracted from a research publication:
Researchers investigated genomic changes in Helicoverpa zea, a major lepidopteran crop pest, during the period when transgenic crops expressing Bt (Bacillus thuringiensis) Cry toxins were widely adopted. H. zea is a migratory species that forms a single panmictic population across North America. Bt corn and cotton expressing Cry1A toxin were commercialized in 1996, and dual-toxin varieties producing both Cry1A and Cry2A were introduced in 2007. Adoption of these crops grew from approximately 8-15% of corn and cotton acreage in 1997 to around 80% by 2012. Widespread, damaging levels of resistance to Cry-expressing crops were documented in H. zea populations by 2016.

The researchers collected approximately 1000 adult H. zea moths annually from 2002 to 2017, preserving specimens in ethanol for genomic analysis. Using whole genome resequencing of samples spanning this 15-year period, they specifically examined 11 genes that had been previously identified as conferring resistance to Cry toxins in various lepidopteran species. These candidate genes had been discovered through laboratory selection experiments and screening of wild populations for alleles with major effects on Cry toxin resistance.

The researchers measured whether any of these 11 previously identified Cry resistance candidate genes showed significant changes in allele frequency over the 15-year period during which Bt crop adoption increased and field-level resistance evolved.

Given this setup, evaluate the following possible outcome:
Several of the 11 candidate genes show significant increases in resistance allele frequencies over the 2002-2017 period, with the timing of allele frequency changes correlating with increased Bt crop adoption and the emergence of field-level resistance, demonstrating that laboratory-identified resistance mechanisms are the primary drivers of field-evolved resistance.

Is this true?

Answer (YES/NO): NO